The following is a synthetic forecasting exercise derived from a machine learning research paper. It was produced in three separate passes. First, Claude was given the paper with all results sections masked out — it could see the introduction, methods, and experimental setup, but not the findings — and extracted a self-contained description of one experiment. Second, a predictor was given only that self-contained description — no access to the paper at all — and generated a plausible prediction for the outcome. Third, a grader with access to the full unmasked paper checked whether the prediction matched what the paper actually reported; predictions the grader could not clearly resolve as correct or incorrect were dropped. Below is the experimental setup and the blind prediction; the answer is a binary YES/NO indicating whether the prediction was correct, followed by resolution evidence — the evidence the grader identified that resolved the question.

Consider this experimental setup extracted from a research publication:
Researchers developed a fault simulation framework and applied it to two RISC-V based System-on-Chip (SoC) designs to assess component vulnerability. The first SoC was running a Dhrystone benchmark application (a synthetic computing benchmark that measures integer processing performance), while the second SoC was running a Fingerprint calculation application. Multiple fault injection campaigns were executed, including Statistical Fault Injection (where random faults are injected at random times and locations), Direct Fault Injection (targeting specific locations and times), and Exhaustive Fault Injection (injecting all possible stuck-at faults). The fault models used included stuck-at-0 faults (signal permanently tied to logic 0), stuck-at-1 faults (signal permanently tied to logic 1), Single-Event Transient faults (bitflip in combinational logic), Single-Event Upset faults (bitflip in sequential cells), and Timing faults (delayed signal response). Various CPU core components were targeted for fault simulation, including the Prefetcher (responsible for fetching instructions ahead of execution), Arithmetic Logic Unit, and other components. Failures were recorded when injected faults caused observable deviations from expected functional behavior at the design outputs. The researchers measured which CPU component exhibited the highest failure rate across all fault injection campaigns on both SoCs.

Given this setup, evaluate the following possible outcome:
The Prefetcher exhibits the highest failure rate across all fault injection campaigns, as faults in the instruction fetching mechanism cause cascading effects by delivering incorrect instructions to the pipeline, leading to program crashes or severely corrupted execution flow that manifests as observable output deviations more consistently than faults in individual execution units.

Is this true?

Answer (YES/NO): YES